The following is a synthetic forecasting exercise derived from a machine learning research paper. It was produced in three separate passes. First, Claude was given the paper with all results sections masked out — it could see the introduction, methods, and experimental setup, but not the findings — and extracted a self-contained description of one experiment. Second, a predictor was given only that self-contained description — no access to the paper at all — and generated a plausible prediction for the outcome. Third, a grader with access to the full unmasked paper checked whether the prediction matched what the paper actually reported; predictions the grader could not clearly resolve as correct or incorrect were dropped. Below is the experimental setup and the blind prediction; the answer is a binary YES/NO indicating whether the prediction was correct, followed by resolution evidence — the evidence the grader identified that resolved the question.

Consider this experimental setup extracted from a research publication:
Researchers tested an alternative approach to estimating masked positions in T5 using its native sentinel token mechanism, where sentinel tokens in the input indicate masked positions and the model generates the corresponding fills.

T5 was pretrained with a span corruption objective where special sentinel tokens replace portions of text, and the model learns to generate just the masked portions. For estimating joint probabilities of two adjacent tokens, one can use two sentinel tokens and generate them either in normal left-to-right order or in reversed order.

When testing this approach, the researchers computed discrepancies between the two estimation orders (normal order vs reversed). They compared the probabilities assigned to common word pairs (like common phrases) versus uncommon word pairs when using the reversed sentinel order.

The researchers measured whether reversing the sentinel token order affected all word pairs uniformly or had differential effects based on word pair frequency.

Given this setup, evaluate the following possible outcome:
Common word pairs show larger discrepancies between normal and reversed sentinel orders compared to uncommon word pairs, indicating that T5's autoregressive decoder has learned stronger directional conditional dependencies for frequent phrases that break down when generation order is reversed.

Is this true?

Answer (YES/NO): YES